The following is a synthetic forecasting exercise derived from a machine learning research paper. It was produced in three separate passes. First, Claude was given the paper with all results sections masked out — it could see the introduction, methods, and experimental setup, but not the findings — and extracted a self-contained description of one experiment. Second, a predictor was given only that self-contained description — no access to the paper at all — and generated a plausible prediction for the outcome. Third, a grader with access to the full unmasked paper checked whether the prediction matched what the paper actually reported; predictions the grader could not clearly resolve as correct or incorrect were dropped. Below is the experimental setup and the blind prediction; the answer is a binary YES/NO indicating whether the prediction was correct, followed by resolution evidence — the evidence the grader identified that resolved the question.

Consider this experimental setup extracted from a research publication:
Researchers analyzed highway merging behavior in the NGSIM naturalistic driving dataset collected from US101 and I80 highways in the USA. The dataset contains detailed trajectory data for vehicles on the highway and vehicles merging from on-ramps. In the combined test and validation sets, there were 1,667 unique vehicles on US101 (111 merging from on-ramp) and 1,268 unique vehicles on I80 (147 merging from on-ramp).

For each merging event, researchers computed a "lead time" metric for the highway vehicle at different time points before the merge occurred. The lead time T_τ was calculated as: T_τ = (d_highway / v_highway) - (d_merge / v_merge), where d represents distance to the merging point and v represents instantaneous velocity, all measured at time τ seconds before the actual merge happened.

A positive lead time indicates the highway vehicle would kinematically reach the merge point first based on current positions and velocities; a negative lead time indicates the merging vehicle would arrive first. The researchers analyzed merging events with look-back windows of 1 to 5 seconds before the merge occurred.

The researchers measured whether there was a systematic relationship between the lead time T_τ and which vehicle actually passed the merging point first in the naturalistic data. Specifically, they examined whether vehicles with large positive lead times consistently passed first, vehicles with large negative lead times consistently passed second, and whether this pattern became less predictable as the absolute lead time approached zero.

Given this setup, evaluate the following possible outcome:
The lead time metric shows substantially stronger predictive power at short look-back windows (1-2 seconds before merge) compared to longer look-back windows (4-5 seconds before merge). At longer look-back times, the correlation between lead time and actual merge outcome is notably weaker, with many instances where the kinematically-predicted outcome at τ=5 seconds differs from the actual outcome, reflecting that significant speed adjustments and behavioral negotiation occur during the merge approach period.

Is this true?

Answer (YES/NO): YES